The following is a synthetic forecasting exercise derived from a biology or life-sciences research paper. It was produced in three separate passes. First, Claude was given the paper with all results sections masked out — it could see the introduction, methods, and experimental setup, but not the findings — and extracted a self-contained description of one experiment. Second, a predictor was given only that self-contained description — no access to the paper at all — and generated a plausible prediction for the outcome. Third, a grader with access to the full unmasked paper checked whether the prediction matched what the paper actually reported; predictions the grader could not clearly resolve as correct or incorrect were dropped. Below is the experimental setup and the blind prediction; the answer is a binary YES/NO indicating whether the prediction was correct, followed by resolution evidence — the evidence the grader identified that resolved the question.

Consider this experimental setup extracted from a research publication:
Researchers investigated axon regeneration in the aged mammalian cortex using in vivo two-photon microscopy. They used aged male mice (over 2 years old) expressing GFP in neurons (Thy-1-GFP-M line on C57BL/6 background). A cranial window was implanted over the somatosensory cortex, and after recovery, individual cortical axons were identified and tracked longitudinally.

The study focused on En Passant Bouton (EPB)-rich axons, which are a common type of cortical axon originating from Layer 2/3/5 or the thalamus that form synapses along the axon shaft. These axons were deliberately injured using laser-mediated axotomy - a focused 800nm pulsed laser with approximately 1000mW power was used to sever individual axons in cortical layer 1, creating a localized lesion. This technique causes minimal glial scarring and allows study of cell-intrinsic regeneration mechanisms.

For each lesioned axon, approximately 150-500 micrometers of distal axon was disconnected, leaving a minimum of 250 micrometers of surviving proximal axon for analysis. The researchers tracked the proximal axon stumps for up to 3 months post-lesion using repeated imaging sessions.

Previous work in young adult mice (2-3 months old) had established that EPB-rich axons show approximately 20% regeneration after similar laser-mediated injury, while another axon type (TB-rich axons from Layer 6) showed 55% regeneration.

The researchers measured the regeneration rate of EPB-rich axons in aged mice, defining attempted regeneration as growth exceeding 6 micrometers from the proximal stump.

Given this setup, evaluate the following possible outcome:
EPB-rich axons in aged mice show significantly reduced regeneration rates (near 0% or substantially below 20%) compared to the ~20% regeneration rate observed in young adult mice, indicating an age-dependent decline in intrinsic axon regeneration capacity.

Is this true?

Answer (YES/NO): YES